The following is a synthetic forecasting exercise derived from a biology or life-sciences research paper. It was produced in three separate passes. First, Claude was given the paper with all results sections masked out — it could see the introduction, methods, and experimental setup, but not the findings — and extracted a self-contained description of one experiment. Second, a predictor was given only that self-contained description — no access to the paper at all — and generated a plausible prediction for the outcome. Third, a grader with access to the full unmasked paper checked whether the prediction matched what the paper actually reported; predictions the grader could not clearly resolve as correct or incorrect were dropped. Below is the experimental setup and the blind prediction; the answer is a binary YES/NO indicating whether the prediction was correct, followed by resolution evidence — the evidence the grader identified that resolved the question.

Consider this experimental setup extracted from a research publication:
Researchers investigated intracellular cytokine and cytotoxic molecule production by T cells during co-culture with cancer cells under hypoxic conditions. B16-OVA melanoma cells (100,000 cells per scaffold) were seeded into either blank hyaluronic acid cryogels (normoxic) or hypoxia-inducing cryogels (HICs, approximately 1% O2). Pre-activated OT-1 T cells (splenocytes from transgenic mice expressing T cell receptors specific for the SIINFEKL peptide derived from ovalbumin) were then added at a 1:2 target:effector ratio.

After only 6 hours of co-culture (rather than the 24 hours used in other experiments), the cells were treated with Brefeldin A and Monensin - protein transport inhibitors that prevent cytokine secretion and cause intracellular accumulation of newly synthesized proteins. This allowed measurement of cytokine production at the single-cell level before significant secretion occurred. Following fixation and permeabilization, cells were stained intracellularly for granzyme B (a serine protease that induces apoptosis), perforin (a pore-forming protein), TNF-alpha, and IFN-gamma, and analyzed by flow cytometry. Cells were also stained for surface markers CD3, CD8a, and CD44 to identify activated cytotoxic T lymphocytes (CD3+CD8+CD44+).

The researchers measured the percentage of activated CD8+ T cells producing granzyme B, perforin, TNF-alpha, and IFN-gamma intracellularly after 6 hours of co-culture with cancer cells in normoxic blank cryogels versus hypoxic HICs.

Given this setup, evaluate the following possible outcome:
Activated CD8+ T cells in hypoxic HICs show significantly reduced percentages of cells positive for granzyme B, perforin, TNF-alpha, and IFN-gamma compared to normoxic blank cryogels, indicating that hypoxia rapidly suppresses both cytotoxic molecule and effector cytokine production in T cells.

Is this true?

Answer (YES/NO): NO